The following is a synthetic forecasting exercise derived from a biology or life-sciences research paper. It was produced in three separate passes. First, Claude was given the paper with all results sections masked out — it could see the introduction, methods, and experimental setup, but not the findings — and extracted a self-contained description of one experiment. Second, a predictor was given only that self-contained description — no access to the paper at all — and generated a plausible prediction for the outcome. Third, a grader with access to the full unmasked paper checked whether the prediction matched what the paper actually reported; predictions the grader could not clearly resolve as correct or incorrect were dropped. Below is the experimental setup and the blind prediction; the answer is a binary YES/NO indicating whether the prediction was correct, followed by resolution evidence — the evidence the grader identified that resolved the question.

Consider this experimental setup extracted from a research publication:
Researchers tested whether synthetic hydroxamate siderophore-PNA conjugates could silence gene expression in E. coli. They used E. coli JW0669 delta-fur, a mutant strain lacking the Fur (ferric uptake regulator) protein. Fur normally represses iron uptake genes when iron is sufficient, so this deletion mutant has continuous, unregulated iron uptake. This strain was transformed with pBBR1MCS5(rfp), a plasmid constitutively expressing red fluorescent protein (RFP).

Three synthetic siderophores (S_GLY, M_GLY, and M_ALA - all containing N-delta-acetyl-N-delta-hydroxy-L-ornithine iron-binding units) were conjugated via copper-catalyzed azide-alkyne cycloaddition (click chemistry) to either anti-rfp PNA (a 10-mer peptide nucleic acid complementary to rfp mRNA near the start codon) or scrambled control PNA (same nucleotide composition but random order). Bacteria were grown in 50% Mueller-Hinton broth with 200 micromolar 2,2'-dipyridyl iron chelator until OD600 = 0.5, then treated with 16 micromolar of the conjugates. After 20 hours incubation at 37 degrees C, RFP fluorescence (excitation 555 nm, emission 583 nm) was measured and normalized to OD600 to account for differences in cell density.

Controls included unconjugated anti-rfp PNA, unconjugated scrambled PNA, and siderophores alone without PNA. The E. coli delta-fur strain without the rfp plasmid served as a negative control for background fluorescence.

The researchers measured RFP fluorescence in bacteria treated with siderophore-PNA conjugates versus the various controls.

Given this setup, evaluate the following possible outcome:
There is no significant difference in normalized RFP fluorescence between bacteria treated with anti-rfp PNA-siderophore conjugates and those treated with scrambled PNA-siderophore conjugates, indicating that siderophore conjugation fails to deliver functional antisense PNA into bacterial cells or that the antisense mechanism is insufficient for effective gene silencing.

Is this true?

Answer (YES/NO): NO